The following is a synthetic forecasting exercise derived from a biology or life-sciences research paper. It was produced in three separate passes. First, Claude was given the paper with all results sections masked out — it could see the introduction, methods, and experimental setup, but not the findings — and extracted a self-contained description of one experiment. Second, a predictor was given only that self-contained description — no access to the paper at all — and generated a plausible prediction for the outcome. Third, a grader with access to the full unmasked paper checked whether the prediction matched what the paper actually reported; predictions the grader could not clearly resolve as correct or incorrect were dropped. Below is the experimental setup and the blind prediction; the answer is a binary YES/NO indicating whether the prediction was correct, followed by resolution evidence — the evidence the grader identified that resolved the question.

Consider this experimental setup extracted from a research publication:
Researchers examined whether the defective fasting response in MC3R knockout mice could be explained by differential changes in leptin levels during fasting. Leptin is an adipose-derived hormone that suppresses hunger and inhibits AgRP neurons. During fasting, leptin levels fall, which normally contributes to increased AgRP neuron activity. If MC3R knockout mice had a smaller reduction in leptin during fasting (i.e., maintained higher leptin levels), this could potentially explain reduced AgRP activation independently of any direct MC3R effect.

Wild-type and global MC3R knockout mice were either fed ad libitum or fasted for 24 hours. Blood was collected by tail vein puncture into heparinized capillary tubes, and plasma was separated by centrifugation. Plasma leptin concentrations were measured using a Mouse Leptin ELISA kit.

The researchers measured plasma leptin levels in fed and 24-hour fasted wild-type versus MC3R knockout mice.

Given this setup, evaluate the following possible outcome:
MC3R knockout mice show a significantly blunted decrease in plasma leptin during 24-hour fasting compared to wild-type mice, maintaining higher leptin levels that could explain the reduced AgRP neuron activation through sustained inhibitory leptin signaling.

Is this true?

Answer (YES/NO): NO